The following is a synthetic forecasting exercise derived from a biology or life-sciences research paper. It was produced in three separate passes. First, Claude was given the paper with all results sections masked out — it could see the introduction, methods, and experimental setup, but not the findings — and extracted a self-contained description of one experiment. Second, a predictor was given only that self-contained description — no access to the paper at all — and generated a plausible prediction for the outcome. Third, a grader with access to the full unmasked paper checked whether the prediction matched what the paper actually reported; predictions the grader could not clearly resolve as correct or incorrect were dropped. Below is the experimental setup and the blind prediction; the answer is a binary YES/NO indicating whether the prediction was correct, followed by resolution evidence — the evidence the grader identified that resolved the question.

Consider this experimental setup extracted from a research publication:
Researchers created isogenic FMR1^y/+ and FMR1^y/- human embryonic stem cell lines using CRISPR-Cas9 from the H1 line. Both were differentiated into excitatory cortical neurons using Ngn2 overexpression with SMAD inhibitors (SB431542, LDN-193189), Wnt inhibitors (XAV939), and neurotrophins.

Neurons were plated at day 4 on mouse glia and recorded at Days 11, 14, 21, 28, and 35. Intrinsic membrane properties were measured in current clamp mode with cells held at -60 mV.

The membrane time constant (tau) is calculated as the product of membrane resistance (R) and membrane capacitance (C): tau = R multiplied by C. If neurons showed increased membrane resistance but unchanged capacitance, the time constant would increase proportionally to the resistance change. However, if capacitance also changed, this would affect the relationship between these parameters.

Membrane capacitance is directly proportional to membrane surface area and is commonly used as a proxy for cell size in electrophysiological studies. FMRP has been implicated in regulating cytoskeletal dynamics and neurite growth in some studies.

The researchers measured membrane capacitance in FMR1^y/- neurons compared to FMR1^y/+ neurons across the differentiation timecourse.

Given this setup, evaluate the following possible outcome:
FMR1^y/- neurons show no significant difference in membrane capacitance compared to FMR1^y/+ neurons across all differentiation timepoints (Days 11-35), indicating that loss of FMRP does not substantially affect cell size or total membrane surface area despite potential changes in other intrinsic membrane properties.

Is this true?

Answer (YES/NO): NO